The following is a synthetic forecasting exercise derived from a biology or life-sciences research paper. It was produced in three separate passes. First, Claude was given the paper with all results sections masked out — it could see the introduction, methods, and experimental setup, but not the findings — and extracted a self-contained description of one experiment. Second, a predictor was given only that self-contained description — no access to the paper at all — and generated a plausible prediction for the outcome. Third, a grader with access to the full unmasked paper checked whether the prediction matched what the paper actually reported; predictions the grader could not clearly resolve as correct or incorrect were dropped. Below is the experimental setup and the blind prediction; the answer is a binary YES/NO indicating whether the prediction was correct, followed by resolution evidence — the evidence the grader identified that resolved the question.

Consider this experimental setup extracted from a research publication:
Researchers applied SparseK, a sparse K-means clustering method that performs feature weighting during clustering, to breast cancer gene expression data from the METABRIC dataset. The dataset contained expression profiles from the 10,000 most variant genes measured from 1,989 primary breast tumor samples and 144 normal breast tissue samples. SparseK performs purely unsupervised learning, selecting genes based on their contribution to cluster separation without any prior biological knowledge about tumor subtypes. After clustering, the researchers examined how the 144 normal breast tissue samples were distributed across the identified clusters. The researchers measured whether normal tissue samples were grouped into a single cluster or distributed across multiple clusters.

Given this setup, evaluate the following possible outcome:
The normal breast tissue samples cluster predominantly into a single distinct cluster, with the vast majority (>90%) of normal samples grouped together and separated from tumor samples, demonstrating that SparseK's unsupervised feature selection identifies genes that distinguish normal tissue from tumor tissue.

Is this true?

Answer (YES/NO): NO